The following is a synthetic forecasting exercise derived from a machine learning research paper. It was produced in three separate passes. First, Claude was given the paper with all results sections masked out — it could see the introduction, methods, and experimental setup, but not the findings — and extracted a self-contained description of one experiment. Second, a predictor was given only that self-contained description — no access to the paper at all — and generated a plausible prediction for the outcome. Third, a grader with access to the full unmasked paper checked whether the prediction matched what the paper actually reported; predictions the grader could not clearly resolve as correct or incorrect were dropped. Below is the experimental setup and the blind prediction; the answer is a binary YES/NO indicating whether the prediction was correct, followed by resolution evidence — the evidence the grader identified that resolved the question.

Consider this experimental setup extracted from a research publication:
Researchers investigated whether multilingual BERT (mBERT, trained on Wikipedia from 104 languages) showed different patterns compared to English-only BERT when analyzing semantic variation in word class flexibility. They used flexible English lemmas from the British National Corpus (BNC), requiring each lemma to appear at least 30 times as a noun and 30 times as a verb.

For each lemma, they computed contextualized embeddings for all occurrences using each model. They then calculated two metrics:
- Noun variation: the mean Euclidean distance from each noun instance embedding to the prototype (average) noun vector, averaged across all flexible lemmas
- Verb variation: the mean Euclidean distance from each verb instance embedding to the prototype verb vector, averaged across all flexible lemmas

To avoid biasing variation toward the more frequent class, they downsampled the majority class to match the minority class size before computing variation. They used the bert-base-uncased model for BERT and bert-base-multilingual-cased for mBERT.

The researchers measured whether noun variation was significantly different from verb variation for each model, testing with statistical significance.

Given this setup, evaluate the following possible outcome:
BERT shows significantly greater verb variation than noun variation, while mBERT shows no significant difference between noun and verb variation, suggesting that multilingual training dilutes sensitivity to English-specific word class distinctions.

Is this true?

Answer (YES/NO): NO